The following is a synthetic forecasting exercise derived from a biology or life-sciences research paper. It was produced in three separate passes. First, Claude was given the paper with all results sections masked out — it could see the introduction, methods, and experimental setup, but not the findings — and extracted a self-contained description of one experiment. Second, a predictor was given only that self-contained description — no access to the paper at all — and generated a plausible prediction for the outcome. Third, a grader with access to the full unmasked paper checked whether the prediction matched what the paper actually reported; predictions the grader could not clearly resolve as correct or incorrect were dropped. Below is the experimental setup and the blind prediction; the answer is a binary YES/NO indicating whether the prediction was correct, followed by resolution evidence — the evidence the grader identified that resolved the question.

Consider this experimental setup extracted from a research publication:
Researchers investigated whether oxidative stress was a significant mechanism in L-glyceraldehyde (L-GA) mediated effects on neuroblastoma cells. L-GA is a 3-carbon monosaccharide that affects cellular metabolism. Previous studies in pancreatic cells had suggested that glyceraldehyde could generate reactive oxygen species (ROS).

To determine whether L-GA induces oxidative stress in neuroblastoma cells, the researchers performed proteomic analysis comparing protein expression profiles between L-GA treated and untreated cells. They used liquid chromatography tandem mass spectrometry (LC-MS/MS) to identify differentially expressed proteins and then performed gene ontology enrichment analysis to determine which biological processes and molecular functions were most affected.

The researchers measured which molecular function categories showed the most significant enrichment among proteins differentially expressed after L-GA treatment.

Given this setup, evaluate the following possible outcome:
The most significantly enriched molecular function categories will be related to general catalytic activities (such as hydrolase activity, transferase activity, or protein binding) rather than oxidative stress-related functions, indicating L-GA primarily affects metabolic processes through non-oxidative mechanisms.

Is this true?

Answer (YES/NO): NO